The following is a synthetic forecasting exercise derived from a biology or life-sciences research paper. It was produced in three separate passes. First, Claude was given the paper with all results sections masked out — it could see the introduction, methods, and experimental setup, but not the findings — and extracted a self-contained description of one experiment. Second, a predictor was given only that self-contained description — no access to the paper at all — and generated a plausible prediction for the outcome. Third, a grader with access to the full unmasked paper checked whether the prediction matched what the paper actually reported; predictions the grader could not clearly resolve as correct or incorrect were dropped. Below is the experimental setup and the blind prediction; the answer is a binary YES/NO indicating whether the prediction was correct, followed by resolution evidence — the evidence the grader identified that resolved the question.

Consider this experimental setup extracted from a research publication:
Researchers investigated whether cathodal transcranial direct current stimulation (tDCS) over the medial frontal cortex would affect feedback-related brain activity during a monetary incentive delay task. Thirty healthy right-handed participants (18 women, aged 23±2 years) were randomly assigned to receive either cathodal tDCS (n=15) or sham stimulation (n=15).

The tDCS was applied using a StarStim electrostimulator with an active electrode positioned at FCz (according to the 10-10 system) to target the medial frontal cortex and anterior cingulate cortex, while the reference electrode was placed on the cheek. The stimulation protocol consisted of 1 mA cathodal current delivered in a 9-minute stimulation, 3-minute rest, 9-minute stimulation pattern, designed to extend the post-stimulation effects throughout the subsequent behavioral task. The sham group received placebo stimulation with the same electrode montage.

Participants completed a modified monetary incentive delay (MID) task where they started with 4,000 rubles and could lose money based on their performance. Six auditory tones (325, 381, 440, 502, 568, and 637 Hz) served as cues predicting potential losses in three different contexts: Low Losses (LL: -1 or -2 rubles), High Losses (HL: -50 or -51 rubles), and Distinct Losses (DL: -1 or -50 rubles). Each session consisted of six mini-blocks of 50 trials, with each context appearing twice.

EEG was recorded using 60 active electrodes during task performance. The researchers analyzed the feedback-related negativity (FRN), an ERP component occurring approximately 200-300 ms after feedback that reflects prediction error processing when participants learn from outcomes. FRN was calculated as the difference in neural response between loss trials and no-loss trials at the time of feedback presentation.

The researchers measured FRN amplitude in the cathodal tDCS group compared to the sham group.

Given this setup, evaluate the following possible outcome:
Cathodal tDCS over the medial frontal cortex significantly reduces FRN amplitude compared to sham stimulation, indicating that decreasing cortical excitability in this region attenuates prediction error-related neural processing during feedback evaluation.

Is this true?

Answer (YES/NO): NO